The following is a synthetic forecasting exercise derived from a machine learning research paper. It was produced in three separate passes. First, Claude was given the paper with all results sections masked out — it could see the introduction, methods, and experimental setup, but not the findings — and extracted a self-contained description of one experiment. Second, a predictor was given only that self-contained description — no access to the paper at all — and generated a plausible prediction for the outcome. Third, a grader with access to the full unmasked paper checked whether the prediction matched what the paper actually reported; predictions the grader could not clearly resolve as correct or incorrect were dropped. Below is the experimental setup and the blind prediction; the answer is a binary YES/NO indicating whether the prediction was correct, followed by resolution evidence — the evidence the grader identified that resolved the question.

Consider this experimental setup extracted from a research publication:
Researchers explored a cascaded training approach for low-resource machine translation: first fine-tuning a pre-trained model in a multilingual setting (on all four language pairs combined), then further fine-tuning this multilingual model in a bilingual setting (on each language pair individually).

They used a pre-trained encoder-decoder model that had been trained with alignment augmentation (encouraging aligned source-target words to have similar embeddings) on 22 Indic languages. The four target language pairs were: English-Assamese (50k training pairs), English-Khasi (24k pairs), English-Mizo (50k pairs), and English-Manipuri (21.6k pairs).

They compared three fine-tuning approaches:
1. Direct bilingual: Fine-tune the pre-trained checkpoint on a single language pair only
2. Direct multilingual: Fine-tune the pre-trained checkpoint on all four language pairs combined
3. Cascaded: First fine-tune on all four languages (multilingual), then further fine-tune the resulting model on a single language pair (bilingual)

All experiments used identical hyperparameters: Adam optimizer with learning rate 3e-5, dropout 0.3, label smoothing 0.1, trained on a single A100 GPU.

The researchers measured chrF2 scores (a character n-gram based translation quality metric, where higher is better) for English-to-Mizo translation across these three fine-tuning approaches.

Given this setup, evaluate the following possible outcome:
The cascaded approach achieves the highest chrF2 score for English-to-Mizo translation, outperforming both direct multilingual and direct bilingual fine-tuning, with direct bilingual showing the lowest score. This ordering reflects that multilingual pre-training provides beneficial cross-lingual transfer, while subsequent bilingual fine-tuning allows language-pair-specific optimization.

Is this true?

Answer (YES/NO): YES